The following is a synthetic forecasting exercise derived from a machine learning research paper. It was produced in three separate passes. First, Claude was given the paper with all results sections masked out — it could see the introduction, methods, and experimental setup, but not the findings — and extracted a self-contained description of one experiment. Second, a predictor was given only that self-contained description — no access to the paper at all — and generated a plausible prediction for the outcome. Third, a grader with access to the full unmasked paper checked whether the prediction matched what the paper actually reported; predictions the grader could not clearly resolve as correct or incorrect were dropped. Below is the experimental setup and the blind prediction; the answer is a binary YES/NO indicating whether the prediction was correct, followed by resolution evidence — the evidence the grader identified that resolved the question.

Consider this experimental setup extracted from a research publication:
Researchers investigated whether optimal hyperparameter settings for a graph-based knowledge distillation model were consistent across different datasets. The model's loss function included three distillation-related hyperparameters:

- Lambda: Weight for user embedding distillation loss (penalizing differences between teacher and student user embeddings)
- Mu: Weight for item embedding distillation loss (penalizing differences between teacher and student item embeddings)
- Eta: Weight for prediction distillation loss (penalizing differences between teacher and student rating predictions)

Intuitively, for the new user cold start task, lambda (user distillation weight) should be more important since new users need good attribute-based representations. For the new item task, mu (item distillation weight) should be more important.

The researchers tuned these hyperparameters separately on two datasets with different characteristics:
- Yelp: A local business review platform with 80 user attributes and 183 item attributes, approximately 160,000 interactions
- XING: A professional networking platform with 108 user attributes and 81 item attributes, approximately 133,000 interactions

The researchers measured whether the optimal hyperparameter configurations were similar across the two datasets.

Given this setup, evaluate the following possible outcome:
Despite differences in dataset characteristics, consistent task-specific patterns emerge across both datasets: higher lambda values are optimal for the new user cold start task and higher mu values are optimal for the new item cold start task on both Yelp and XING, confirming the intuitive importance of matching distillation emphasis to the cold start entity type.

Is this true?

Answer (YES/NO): NO